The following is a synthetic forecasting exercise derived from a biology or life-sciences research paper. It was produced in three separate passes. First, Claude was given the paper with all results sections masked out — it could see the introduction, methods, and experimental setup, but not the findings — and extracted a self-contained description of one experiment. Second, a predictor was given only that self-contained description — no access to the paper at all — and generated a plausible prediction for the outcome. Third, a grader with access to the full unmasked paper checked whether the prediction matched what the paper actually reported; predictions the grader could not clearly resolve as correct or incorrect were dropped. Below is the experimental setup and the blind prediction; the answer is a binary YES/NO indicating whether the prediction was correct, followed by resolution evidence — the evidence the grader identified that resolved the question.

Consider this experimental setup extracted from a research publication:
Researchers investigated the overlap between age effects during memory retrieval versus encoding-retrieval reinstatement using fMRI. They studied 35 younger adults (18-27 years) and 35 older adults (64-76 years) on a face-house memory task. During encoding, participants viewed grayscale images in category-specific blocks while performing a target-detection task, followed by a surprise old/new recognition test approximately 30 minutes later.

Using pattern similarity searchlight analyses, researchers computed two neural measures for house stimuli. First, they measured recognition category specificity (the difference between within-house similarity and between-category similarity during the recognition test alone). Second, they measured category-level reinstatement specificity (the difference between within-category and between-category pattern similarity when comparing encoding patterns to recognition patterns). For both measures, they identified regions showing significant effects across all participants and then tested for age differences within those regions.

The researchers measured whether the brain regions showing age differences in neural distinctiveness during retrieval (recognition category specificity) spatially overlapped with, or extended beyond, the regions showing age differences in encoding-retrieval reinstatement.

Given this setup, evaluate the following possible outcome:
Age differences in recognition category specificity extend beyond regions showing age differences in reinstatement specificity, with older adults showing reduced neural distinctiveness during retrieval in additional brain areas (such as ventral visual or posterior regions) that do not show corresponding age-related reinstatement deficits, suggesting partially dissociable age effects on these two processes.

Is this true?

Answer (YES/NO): YES